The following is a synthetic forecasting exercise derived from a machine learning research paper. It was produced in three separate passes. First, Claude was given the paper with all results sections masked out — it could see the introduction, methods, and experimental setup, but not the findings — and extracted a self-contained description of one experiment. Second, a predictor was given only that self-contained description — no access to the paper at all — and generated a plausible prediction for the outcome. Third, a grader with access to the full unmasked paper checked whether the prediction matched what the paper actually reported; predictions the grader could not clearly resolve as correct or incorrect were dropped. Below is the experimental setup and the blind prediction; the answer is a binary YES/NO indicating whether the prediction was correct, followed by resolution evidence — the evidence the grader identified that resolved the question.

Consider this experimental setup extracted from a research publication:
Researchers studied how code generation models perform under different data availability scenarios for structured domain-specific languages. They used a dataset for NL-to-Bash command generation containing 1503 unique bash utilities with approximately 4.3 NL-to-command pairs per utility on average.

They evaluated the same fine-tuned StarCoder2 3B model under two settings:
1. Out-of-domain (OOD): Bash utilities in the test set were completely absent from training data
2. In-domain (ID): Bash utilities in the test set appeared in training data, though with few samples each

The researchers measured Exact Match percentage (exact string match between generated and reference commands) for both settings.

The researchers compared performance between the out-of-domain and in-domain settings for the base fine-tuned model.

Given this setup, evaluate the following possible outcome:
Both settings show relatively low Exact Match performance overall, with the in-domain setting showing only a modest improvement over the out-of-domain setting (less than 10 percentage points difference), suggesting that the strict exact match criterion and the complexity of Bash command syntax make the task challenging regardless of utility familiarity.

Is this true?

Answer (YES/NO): NO